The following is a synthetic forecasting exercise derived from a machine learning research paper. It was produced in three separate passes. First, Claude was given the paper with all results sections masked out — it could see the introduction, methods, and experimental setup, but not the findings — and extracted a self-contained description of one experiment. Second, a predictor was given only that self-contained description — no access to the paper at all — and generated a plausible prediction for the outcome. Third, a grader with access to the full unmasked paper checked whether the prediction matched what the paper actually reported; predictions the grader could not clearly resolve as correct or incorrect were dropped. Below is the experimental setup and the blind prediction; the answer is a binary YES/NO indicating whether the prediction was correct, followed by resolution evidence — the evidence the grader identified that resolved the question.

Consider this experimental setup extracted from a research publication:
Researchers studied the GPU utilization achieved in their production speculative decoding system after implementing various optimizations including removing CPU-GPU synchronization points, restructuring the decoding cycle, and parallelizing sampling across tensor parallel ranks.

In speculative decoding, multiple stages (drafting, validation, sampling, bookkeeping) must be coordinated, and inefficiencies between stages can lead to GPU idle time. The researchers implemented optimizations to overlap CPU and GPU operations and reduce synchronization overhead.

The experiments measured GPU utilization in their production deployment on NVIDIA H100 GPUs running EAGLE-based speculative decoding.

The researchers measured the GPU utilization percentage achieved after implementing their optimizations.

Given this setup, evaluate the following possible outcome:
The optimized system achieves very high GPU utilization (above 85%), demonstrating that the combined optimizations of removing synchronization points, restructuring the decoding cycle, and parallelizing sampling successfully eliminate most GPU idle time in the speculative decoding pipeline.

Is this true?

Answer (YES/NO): YES